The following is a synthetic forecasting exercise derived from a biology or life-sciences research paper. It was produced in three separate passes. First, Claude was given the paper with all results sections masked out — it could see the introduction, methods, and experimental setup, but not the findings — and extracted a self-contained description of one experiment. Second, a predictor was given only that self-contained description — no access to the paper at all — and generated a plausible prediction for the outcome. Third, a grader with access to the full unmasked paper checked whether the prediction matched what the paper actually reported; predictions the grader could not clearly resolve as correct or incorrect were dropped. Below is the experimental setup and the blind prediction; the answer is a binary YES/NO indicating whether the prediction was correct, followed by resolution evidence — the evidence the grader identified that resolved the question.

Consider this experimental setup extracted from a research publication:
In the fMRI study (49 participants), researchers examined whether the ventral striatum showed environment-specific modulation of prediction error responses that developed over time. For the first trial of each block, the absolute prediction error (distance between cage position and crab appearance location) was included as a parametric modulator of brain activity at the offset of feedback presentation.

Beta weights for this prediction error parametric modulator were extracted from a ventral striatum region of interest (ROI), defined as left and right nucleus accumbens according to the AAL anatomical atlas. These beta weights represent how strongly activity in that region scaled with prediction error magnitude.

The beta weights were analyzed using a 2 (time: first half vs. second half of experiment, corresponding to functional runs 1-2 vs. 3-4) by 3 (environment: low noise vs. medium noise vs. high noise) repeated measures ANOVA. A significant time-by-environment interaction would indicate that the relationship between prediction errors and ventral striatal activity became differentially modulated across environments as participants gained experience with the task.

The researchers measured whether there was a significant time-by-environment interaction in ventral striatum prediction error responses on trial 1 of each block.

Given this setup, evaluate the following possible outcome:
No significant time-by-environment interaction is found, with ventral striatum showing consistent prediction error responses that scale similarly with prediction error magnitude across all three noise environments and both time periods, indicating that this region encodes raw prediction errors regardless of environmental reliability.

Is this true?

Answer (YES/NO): NO